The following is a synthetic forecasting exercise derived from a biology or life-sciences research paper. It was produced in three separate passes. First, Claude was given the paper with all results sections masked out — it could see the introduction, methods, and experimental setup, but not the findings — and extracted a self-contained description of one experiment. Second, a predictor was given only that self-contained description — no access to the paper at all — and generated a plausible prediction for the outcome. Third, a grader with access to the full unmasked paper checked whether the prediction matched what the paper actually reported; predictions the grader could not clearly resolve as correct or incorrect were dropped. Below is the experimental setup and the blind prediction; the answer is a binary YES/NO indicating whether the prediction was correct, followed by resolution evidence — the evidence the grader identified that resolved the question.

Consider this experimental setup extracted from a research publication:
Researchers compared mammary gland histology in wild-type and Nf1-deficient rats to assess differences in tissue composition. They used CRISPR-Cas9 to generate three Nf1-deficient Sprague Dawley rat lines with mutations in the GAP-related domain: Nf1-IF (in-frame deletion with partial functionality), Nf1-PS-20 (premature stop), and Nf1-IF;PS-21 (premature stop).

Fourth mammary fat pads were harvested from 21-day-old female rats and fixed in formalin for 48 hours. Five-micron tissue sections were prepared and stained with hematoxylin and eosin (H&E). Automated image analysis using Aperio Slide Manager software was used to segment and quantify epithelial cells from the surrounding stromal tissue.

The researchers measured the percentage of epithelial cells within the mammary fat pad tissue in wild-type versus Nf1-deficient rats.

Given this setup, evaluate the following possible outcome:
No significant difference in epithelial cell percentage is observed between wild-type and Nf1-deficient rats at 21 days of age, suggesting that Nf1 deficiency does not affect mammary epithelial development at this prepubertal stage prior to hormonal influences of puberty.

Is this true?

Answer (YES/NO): NO